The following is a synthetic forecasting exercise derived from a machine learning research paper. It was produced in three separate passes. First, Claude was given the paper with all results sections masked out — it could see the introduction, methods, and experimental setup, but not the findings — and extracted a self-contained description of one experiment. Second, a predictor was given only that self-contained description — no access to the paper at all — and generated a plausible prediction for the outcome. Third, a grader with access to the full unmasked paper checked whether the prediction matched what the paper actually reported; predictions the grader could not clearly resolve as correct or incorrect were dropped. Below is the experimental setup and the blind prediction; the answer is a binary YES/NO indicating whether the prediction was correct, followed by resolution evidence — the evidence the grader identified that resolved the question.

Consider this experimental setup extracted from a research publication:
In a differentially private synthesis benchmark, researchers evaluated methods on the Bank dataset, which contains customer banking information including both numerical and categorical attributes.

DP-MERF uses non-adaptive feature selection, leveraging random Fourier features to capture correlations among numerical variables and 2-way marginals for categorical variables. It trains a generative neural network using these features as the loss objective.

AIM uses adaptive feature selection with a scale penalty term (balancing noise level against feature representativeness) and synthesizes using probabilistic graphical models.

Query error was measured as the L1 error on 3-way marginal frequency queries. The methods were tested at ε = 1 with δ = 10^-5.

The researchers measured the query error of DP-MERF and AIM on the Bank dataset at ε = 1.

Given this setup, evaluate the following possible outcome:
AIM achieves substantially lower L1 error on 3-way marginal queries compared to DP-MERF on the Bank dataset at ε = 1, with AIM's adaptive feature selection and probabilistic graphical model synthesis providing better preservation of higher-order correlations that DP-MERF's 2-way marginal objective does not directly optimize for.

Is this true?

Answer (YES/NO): YES